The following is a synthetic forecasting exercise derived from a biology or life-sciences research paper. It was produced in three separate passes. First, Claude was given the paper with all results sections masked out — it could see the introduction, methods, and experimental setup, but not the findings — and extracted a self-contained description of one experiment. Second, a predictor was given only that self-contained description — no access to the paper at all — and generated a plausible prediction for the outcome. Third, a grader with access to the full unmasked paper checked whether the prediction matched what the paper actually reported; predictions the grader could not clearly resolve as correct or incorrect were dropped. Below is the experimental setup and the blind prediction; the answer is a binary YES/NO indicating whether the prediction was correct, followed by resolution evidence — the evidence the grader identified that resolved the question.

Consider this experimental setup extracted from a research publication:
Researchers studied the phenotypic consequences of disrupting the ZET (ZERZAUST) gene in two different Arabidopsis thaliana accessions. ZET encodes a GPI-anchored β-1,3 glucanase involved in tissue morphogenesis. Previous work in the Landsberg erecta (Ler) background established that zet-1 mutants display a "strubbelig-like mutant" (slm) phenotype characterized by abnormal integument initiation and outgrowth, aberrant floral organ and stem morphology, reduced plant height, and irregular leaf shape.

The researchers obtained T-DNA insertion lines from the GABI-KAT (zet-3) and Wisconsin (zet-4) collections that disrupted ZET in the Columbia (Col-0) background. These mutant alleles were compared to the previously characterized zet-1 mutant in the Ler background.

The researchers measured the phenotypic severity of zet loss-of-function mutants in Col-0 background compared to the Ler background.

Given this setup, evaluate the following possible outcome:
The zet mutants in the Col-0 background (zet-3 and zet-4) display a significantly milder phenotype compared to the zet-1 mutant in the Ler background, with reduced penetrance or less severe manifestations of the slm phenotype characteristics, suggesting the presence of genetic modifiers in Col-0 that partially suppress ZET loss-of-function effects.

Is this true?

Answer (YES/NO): NO